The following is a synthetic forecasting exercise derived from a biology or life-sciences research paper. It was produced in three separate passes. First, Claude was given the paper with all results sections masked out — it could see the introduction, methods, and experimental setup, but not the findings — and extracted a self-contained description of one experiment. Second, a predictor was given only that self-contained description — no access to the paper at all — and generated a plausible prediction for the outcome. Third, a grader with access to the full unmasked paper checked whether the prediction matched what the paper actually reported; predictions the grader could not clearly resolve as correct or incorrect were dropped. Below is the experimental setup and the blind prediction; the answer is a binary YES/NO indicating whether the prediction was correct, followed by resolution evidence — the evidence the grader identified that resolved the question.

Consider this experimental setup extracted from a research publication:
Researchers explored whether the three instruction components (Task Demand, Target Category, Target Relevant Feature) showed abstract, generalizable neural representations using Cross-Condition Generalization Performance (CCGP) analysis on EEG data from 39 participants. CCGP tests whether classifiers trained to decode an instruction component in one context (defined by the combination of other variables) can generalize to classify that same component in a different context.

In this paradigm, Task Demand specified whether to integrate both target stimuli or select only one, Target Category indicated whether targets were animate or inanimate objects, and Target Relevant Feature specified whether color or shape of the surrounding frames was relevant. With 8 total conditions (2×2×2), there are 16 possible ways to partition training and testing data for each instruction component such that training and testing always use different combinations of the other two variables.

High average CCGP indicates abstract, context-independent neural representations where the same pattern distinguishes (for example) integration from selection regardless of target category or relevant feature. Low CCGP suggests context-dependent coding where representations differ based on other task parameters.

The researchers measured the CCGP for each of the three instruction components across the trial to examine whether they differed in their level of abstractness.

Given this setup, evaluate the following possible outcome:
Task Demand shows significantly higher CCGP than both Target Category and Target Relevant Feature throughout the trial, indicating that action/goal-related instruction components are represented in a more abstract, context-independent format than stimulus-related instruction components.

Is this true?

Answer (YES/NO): NO